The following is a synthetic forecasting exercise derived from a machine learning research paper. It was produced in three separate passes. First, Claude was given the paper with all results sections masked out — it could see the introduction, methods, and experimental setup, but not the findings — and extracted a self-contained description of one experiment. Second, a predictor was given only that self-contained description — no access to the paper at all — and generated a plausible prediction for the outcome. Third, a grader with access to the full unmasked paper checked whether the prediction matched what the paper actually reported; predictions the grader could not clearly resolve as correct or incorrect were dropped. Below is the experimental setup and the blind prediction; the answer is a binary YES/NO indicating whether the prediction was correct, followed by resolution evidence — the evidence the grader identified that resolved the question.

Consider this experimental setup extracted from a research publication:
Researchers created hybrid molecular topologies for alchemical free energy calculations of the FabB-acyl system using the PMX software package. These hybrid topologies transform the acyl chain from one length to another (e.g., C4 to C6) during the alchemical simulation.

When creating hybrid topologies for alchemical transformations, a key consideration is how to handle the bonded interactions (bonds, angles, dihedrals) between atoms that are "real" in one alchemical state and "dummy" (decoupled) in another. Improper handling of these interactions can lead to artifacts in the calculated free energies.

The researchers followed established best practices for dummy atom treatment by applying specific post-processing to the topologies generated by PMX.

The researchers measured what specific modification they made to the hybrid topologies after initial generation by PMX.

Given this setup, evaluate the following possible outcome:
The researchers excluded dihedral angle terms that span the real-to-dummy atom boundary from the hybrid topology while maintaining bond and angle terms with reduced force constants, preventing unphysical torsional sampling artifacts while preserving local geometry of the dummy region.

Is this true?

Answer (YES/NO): NO